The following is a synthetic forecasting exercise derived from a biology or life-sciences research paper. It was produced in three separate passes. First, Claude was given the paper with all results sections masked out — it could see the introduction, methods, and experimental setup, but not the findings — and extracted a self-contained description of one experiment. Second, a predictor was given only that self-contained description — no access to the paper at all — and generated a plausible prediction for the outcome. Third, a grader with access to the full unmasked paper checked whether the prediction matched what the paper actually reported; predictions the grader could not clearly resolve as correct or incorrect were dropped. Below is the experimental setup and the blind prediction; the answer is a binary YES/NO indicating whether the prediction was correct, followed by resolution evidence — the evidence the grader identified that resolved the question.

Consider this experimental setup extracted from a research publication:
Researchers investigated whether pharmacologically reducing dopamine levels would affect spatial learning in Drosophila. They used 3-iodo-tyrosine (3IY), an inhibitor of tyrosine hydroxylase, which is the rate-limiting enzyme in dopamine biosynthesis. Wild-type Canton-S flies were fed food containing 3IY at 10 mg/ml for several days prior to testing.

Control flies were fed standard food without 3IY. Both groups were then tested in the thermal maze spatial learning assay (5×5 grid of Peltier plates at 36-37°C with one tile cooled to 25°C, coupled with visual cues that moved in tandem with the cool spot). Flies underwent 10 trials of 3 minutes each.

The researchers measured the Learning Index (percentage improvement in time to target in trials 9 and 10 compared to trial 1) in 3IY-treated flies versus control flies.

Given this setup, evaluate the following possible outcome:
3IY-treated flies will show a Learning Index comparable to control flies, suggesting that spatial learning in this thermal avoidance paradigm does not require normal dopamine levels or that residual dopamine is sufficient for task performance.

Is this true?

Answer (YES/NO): NO